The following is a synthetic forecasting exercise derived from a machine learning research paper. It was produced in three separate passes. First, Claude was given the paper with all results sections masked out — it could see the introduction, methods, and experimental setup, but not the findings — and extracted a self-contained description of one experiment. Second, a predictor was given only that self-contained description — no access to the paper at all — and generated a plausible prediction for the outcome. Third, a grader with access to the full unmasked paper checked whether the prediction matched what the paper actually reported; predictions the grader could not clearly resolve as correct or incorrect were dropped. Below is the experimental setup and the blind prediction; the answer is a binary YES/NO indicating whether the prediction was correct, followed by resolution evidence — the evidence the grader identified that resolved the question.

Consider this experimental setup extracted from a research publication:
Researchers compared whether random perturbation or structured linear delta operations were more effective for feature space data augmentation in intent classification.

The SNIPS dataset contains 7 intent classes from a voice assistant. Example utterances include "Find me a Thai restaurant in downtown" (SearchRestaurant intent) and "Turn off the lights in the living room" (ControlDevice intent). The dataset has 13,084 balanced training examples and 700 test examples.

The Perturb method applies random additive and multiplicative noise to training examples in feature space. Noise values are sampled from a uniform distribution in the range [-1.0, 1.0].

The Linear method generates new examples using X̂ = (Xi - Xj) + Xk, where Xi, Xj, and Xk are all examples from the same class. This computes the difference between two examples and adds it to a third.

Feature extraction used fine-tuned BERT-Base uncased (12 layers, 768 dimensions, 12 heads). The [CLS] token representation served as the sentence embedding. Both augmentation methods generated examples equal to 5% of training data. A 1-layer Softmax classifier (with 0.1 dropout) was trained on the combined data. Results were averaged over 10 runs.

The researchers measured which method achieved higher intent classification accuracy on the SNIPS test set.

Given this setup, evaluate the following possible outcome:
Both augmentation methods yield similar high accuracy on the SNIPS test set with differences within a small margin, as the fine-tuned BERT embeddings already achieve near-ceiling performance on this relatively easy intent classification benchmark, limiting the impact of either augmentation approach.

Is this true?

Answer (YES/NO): YES